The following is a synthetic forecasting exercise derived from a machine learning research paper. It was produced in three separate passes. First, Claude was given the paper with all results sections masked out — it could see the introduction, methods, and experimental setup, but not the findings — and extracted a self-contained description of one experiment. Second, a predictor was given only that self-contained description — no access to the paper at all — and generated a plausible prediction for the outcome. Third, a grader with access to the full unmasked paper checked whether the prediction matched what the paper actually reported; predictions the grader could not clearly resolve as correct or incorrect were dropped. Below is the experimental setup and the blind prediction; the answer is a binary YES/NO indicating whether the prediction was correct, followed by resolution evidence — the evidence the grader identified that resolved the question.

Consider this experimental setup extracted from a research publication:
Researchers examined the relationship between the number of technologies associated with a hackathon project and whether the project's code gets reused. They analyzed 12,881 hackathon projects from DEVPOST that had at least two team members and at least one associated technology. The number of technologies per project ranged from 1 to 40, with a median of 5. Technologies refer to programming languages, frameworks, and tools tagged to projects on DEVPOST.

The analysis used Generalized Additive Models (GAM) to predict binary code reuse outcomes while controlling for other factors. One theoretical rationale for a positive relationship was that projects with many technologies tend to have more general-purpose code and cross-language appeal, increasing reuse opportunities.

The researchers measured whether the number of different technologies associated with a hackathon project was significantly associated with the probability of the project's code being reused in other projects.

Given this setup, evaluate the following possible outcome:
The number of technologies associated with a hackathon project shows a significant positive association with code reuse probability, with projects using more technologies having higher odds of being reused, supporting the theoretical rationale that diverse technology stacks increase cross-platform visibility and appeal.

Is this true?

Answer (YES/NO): YES